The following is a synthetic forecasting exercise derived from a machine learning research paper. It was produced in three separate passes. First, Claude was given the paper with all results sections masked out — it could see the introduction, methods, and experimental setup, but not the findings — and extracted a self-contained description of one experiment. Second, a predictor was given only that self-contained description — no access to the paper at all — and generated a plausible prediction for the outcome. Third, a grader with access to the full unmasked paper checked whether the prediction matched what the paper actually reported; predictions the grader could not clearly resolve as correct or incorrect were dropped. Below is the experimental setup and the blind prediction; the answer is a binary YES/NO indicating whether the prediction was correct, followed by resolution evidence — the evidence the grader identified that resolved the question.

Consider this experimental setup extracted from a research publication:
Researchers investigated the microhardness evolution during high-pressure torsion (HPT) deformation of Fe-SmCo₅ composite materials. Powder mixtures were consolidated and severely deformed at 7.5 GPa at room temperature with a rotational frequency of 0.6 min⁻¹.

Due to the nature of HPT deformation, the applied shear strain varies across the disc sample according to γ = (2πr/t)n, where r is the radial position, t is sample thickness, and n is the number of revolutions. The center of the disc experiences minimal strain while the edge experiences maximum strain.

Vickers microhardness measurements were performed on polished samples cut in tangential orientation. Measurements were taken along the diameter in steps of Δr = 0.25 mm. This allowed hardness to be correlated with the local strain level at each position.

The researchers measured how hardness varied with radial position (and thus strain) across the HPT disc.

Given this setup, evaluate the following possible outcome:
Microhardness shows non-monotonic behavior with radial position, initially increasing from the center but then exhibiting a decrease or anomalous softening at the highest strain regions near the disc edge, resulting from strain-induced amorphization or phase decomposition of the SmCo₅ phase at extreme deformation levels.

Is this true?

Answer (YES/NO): NO